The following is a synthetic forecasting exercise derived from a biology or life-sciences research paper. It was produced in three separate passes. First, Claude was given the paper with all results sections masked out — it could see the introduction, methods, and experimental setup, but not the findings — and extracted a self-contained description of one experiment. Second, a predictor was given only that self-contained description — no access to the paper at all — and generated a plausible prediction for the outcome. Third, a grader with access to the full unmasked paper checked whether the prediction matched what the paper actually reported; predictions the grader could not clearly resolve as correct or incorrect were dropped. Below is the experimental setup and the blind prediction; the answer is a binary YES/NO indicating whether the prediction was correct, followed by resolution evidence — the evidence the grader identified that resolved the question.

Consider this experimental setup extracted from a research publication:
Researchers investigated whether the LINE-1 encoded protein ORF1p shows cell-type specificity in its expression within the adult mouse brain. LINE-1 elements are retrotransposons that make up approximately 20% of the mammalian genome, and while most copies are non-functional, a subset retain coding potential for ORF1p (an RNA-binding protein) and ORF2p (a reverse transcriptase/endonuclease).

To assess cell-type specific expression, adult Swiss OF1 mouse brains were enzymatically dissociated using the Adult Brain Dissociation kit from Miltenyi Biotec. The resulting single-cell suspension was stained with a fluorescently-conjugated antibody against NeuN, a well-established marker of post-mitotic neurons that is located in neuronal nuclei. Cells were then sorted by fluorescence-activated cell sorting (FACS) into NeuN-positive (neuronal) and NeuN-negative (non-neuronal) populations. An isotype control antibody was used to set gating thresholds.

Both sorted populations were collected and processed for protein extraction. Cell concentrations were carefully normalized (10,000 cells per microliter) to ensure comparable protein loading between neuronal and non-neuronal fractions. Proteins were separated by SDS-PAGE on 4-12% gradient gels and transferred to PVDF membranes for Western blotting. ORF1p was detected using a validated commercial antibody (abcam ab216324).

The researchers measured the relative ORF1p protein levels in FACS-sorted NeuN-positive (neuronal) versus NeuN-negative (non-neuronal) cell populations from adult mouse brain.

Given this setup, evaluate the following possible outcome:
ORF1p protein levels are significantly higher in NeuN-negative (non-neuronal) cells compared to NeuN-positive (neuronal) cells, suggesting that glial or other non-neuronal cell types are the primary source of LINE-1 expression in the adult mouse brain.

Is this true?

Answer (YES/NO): NO